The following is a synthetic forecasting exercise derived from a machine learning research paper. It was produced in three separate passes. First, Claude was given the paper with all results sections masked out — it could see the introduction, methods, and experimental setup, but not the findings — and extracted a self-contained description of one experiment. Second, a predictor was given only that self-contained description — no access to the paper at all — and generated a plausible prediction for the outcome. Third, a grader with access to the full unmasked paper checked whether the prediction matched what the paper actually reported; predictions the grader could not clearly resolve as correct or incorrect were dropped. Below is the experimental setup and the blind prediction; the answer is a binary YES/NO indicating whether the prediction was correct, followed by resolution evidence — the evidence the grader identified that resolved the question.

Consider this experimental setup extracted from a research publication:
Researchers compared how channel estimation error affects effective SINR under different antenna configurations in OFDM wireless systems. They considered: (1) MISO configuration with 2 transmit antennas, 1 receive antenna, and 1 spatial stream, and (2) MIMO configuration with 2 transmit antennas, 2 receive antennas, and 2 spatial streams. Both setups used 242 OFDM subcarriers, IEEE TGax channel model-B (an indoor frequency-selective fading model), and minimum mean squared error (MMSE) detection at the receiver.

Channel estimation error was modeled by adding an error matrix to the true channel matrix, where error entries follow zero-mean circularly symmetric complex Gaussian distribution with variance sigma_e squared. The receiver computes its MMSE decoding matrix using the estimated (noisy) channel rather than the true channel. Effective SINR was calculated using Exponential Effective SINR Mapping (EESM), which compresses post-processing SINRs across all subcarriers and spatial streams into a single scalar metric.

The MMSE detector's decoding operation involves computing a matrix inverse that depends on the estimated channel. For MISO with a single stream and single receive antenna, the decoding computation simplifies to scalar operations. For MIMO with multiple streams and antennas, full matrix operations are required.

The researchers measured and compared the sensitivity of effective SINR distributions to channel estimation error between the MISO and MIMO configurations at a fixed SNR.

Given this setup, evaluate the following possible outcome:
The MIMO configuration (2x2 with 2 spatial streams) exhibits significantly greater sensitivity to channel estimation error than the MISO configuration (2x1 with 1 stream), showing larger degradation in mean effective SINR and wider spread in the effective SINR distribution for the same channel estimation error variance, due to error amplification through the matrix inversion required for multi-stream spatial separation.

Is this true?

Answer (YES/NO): YES